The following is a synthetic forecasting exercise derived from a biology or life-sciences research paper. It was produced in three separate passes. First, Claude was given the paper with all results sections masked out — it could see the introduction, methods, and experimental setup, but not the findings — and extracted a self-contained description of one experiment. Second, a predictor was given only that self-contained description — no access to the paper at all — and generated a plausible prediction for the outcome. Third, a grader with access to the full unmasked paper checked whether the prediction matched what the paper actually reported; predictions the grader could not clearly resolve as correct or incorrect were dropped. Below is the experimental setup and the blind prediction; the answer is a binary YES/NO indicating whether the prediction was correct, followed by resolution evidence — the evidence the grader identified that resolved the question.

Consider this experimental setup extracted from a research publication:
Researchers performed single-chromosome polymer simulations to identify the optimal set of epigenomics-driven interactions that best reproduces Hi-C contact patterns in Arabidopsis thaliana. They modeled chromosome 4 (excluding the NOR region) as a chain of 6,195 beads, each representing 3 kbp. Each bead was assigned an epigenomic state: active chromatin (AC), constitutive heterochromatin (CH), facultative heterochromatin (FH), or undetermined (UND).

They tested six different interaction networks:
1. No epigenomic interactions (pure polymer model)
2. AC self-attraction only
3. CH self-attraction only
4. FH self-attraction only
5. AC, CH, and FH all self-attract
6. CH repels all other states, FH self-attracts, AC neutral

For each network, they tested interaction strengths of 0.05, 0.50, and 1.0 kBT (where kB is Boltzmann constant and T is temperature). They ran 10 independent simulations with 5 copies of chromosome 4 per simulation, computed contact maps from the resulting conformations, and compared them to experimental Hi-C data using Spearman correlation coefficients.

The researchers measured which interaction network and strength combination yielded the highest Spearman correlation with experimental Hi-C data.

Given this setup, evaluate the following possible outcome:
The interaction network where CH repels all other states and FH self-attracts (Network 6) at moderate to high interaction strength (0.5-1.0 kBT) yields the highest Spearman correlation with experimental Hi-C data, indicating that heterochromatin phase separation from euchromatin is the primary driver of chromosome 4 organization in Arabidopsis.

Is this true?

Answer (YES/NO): NO